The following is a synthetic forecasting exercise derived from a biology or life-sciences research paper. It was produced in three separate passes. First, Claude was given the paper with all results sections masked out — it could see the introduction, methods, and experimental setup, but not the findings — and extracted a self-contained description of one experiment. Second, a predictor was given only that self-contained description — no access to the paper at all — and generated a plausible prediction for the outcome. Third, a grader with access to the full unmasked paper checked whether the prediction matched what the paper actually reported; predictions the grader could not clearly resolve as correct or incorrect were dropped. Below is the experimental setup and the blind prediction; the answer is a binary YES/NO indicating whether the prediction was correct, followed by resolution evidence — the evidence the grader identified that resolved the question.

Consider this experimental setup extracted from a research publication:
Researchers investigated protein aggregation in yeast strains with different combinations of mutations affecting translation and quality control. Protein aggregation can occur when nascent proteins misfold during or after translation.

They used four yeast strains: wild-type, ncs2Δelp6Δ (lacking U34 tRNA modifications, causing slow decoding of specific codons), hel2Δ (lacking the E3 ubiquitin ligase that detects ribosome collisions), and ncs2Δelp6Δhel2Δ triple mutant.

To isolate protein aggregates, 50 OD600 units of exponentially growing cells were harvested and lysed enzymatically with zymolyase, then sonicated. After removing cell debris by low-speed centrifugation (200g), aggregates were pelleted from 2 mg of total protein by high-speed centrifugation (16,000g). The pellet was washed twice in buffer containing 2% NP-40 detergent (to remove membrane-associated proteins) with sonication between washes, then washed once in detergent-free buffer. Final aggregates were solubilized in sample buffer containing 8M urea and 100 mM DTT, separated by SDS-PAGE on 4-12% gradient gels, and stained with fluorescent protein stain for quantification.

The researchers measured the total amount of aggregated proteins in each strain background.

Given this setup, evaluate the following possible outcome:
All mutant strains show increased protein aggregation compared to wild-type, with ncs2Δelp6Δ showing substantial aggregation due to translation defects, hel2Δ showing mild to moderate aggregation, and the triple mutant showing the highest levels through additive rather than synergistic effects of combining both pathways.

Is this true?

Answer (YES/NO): NO